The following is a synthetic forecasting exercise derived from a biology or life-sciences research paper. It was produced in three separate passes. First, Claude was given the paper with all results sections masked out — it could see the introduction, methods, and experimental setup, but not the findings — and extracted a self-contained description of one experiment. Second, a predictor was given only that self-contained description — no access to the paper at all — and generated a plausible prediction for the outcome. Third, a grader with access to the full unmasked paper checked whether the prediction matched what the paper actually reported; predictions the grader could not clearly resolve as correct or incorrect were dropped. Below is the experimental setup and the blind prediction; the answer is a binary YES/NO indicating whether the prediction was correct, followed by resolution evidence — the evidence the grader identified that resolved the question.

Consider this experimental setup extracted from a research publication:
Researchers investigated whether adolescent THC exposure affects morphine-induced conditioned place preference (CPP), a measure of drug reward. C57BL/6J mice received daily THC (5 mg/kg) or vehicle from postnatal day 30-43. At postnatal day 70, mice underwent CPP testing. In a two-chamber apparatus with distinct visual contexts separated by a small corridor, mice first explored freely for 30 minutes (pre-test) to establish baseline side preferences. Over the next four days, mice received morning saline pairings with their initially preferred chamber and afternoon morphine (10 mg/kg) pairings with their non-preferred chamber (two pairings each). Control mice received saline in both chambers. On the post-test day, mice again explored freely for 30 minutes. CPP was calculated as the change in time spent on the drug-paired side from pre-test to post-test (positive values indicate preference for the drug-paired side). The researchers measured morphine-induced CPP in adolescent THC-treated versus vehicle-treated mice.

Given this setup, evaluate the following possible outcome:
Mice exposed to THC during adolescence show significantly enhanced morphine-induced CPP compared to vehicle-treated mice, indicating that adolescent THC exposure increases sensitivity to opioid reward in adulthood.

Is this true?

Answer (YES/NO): NO